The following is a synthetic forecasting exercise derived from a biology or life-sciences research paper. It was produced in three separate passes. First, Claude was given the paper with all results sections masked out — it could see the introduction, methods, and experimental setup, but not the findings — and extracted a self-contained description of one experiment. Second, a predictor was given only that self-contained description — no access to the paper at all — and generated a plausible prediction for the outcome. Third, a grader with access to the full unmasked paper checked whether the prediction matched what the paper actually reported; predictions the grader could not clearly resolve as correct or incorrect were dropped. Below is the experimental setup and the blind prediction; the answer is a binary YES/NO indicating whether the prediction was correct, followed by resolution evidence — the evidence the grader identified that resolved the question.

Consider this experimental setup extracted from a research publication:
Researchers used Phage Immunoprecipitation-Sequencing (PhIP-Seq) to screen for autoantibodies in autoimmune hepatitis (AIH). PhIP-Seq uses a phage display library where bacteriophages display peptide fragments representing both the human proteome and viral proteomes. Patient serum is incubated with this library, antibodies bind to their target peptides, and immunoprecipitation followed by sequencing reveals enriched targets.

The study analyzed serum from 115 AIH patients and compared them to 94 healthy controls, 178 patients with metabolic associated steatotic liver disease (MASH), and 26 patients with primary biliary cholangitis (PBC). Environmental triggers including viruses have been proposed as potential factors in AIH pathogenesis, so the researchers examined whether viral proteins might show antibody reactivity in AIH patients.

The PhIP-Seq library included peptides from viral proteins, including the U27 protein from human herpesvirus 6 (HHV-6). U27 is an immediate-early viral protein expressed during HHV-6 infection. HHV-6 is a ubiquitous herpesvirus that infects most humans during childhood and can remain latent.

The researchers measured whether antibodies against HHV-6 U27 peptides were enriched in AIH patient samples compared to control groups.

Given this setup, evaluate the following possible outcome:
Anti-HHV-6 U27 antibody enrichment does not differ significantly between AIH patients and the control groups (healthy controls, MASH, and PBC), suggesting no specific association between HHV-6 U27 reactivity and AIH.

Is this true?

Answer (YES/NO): NO